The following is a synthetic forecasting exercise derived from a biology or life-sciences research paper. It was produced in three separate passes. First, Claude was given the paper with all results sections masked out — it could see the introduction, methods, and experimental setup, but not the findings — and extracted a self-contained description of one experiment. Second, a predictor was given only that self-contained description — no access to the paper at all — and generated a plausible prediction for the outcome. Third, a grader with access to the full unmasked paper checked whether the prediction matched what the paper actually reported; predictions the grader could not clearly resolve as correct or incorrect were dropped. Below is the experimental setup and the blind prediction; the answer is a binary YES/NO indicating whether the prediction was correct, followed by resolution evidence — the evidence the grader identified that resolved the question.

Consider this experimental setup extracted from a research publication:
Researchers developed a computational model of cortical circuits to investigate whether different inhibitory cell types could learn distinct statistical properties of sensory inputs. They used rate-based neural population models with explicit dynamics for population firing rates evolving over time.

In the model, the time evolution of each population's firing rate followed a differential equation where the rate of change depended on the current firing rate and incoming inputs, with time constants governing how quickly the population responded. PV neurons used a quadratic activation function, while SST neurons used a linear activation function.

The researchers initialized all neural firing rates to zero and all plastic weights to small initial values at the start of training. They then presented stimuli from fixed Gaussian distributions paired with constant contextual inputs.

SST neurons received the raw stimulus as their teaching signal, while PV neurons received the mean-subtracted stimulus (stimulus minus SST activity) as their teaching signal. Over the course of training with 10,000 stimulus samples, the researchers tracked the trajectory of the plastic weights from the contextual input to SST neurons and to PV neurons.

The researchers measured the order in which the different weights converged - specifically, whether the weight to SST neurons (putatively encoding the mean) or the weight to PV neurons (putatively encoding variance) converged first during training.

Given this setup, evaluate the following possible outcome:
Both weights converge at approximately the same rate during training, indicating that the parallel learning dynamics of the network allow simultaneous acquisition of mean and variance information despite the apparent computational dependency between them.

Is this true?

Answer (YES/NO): NO